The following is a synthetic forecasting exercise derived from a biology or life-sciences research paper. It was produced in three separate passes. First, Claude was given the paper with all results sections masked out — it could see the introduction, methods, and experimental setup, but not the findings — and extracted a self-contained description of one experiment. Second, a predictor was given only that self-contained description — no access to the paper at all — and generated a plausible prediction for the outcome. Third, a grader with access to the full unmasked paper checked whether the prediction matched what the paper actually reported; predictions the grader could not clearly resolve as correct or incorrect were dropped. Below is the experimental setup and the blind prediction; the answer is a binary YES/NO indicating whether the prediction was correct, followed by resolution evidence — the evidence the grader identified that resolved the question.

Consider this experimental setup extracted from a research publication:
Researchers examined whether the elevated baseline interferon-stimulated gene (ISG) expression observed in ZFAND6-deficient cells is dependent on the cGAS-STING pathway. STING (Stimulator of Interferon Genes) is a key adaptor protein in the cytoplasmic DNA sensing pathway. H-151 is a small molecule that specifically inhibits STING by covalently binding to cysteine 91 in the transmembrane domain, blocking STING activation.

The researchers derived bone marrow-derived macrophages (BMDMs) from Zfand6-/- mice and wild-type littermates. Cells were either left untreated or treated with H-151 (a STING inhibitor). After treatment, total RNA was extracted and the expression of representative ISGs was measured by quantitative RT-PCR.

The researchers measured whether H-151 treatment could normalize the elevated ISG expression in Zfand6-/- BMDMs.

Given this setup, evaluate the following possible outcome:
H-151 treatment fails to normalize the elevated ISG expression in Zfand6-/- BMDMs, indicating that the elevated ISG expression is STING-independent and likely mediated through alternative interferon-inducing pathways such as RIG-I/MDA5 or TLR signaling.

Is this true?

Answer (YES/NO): NO